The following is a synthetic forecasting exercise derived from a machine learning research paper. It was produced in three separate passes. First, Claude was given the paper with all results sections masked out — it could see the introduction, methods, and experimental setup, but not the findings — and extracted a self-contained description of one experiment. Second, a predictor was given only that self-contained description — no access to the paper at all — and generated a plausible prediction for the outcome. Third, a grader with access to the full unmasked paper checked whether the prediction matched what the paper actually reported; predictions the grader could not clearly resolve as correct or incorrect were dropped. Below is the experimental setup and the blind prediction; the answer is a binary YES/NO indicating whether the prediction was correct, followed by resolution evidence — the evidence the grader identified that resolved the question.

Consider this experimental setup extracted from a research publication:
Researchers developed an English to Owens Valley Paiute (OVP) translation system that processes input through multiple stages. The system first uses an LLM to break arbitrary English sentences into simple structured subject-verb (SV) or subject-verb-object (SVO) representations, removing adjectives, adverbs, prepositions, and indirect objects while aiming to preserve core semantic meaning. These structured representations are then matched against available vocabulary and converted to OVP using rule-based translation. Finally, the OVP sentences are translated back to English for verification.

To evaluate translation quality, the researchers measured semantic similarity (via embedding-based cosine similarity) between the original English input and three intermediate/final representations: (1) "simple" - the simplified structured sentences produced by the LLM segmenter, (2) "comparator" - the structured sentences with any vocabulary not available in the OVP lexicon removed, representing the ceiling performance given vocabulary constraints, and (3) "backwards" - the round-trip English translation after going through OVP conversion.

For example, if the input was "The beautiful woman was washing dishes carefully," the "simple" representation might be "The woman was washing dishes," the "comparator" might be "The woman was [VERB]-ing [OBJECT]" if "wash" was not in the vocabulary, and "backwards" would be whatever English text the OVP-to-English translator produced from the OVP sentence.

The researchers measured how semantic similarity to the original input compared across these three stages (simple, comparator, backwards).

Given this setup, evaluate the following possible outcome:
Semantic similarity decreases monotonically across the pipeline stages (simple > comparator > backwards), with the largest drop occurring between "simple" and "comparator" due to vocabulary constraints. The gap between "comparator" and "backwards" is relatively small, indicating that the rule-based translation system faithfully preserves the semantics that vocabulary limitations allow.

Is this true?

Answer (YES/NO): NO